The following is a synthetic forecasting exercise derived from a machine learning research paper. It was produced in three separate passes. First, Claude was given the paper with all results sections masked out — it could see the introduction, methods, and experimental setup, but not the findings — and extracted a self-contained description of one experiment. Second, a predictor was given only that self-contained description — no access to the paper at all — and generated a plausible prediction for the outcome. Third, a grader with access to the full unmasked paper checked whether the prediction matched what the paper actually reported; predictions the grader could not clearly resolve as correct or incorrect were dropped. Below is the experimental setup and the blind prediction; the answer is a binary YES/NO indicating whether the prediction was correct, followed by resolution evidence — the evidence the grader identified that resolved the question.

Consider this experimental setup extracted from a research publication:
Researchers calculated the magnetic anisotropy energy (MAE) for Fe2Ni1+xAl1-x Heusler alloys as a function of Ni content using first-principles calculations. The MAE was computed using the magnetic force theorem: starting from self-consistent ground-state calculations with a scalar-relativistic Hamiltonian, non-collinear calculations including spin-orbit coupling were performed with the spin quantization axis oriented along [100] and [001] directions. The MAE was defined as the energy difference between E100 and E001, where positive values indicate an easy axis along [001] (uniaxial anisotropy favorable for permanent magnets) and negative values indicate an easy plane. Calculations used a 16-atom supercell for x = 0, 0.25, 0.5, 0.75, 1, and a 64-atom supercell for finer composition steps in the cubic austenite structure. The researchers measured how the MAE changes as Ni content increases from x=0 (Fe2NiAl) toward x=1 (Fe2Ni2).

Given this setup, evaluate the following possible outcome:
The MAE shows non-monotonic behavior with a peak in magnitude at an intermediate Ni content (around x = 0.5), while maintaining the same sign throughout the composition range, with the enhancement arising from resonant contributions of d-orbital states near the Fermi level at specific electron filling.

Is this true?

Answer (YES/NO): NO